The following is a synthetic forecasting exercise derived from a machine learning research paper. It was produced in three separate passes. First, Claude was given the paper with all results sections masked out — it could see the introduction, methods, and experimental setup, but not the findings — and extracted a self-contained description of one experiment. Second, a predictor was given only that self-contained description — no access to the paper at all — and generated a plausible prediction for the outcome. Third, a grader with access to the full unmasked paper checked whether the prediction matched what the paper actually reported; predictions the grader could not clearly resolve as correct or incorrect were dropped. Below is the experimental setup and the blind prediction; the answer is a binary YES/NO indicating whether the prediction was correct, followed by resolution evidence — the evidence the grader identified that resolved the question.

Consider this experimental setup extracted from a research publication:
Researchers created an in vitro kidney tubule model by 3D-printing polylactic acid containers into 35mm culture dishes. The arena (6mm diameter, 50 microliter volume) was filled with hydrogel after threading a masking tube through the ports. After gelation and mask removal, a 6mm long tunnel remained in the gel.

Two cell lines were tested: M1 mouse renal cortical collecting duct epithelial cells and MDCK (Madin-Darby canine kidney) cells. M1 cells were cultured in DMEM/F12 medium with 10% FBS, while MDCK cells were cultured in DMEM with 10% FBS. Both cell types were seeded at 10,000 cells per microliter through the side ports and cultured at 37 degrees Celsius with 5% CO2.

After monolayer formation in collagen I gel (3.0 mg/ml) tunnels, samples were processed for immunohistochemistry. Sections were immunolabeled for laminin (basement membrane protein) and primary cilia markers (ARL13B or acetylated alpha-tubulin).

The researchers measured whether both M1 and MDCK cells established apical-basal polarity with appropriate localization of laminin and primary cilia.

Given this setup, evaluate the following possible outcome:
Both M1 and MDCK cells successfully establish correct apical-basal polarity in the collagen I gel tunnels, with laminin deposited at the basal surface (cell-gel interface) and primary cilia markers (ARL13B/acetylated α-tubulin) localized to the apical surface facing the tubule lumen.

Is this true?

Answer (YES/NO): YES